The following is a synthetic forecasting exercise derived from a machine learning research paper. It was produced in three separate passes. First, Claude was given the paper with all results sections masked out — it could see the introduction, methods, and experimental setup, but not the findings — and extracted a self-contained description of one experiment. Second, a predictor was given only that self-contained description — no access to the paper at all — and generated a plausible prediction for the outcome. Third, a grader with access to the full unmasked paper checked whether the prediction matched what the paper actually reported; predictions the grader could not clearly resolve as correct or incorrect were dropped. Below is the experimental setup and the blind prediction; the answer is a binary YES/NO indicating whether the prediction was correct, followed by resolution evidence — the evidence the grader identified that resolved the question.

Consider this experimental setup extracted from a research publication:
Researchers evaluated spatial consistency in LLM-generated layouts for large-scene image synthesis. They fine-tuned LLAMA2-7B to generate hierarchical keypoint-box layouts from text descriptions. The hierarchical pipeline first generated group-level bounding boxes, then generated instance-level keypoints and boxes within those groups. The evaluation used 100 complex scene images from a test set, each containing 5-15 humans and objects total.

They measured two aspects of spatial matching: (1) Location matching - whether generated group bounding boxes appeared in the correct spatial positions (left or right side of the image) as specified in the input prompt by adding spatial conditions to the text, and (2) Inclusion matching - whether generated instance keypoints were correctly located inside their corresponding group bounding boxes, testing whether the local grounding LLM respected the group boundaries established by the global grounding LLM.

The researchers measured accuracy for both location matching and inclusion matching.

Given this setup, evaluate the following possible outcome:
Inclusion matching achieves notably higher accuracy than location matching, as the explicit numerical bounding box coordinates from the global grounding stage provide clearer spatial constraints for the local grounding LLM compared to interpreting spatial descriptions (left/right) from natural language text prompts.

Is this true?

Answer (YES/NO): NO